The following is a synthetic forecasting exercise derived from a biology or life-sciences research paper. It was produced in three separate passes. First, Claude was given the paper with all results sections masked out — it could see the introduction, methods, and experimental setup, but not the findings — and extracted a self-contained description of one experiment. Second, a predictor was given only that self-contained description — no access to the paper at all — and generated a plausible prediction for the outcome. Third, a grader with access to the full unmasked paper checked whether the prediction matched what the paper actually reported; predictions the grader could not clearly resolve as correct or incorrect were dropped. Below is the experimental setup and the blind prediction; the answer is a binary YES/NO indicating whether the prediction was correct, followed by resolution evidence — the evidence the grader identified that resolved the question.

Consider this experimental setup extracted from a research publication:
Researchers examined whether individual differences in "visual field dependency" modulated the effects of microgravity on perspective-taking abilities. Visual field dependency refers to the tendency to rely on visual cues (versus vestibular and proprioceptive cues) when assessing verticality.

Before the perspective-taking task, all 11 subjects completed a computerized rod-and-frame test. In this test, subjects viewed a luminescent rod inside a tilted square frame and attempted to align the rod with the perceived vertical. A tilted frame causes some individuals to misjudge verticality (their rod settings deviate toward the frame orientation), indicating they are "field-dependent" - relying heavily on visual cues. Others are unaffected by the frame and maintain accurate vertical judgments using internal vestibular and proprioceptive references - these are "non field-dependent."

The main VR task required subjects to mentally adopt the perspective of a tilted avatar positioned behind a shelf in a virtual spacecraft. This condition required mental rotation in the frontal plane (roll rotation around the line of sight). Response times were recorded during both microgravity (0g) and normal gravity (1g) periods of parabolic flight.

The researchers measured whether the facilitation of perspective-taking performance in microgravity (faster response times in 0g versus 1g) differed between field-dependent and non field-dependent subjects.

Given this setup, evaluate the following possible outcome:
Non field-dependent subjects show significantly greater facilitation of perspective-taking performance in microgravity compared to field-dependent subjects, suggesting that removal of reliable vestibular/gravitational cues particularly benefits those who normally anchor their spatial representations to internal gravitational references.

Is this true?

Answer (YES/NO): YES